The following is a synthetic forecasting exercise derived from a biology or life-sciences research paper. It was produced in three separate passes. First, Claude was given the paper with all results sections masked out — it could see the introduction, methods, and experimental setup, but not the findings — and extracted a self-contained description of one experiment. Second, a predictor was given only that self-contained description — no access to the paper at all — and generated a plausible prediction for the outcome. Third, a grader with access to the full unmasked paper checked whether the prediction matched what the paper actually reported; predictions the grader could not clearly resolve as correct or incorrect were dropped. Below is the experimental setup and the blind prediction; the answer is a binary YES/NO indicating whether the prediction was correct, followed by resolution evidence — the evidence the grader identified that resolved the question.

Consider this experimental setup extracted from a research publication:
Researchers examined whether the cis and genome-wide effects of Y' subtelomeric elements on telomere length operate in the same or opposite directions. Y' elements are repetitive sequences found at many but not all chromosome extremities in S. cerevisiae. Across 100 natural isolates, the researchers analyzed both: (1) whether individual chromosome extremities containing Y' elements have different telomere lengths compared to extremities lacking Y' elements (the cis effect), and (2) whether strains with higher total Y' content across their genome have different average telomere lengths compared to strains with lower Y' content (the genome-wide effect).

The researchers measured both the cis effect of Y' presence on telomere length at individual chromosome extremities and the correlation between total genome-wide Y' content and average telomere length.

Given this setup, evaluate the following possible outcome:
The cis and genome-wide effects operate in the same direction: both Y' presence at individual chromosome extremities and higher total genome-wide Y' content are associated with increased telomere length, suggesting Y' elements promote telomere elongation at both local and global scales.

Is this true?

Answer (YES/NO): NO